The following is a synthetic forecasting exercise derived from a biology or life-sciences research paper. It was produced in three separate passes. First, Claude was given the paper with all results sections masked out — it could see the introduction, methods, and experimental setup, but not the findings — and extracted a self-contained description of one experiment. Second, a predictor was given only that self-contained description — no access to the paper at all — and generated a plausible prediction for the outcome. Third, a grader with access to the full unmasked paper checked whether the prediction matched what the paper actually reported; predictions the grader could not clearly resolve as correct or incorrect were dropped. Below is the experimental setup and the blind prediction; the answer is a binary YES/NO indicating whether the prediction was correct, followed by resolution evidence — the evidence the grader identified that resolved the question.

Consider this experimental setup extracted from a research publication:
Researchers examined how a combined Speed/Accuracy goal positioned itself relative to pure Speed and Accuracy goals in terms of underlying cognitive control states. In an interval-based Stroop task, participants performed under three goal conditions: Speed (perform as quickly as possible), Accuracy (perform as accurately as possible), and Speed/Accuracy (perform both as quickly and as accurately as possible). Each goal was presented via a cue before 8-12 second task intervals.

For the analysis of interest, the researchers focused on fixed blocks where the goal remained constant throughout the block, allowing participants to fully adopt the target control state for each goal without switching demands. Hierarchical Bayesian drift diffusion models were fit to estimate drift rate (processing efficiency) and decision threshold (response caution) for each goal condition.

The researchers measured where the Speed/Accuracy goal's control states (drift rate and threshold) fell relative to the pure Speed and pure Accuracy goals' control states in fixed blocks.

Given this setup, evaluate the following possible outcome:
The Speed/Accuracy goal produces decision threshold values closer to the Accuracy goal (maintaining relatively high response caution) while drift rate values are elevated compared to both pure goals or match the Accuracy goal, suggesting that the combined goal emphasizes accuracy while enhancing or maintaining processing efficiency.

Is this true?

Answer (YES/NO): NO